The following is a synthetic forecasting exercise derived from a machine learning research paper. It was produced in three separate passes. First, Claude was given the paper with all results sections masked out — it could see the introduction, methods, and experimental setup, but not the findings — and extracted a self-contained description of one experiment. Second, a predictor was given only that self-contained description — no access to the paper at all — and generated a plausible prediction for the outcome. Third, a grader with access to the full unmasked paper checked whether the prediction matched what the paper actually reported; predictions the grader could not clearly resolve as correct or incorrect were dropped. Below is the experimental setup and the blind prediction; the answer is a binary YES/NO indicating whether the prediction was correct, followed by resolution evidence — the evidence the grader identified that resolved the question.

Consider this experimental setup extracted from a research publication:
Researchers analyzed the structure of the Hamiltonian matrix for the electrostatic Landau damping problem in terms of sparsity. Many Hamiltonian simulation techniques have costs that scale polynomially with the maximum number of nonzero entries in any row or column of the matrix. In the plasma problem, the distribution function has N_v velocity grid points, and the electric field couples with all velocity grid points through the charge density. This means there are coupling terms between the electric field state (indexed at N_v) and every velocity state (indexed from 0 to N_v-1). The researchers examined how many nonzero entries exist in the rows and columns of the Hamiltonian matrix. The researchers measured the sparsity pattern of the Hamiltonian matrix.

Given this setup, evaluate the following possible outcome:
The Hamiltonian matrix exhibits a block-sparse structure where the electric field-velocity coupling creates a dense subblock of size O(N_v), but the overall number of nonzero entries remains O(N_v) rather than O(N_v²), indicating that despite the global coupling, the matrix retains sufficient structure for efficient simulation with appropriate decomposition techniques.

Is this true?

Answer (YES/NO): NO